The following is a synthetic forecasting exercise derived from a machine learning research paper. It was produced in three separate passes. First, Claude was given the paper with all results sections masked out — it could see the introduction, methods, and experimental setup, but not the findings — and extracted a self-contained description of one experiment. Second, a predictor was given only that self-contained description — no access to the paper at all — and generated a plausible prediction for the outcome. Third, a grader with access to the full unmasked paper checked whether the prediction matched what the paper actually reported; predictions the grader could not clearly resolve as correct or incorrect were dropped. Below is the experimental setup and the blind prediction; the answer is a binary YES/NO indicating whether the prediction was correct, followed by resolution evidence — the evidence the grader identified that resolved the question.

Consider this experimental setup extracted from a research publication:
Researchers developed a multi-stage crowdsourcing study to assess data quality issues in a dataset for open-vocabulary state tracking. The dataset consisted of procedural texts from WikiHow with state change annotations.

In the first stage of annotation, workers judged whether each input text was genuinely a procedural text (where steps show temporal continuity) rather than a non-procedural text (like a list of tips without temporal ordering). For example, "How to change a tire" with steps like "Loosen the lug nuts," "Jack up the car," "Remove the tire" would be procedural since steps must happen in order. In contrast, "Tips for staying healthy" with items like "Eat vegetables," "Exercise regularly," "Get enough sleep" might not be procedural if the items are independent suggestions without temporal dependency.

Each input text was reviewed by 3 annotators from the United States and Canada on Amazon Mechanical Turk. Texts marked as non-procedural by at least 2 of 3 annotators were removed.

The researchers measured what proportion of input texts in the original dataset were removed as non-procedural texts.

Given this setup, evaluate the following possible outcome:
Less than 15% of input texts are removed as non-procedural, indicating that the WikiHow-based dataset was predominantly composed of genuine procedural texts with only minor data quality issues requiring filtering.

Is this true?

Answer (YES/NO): NO